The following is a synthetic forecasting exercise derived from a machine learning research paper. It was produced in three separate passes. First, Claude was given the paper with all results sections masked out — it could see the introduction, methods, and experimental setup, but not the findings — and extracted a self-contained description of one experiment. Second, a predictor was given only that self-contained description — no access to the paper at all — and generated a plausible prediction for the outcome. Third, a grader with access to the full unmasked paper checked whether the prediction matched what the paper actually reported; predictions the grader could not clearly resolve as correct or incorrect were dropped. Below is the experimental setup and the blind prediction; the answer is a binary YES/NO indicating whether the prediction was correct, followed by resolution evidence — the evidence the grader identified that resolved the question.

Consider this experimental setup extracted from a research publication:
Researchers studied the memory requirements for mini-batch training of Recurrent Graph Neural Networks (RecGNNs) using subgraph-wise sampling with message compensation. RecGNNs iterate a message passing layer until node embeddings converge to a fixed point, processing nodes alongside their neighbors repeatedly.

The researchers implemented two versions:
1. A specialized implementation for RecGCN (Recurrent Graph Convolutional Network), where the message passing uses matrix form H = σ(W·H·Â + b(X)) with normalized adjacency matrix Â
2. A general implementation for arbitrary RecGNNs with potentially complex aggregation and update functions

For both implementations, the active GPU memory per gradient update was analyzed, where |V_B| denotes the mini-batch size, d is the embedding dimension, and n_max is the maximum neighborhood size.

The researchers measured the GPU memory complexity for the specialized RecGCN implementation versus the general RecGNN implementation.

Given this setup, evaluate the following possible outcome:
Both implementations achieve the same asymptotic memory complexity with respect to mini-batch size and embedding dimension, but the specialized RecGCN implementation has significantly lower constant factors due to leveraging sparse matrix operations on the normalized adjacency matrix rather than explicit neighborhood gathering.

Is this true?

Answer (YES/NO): NO